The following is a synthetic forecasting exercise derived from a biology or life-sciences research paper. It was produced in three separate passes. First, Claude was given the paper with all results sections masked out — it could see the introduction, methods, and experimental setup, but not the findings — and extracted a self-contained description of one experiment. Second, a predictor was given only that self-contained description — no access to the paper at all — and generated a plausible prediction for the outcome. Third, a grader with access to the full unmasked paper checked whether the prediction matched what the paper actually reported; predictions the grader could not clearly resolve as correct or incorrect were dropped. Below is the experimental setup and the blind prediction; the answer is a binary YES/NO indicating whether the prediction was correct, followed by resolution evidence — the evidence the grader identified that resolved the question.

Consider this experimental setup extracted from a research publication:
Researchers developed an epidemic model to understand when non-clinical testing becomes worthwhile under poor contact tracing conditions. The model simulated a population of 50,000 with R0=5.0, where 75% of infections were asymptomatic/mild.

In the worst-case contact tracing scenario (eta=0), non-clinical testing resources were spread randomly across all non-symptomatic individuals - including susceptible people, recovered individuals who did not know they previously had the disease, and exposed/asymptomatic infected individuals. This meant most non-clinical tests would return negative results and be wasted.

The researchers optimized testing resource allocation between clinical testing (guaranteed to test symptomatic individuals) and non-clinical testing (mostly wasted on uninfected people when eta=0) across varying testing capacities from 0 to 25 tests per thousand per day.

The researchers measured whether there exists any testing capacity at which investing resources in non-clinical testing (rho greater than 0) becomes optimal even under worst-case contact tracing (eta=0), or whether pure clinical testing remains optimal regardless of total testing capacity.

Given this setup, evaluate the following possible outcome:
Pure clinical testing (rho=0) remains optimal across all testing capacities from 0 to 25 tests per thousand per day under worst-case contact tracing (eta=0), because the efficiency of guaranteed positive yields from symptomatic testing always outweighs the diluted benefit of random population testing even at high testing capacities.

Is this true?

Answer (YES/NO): NO